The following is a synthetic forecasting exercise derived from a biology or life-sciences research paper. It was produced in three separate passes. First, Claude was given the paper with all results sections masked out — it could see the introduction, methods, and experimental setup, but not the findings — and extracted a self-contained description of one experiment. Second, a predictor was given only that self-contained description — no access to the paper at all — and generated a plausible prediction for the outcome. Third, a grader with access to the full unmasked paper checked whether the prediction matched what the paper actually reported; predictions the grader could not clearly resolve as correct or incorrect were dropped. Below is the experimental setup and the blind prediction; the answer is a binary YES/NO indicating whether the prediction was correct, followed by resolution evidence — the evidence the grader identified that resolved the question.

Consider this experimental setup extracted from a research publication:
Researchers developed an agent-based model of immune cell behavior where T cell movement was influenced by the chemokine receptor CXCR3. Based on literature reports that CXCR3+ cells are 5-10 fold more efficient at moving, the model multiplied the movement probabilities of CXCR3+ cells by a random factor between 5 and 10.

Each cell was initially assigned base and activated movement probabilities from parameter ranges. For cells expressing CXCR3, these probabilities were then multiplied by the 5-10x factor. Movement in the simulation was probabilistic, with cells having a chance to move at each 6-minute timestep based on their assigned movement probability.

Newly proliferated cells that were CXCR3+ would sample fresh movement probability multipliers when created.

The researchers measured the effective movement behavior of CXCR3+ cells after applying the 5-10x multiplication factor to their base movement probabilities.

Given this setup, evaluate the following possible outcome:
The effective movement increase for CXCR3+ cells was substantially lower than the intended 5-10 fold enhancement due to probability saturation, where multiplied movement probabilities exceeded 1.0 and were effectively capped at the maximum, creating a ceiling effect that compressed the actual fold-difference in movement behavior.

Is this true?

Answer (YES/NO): YES